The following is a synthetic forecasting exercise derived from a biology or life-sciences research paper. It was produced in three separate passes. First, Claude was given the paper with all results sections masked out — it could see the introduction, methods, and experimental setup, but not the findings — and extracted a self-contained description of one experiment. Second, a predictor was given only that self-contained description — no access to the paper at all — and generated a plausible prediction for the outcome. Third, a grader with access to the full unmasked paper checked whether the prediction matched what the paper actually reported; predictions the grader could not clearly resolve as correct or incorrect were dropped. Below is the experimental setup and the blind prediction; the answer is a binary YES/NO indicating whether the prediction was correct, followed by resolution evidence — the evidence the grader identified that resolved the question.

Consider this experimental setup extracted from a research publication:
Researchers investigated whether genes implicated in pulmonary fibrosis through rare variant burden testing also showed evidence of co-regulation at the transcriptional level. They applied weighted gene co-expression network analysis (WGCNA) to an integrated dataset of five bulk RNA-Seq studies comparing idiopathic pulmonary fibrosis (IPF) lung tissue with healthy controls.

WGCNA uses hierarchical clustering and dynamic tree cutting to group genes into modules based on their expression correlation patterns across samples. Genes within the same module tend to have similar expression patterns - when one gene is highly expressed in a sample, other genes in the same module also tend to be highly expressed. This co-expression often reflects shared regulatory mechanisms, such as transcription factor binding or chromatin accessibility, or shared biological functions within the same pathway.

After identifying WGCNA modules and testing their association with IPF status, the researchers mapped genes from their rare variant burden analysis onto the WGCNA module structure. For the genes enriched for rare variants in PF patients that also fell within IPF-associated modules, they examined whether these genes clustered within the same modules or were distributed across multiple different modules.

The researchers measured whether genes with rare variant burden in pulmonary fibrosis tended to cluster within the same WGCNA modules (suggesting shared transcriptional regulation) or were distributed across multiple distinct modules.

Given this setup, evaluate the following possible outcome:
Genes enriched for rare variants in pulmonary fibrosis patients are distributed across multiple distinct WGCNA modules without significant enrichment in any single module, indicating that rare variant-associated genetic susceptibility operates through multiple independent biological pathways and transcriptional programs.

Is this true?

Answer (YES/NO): NO